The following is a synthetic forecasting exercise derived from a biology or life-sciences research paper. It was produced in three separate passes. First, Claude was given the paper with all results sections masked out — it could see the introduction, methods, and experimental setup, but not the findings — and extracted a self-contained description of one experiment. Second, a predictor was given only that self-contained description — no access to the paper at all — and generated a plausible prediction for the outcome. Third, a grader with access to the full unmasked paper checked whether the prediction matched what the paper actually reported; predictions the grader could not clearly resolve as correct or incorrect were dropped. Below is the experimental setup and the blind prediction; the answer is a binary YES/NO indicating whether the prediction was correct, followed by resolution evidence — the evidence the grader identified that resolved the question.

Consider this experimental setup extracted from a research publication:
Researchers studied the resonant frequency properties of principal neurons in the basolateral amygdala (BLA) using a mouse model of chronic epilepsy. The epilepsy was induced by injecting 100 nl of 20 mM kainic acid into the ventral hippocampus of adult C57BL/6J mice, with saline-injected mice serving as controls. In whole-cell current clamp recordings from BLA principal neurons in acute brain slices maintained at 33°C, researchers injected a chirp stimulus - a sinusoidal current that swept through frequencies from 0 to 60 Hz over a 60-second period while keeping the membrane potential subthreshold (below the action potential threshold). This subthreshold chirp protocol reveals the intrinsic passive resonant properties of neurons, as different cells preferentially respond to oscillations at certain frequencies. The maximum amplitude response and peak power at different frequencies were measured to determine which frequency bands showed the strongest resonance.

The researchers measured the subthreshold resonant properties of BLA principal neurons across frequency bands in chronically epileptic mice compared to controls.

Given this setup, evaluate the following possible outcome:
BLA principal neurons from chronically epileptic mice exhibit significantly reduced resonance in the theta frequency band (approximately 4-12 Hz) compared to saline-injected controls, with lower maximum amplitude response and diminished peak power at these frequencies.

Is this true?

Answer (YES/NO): NO